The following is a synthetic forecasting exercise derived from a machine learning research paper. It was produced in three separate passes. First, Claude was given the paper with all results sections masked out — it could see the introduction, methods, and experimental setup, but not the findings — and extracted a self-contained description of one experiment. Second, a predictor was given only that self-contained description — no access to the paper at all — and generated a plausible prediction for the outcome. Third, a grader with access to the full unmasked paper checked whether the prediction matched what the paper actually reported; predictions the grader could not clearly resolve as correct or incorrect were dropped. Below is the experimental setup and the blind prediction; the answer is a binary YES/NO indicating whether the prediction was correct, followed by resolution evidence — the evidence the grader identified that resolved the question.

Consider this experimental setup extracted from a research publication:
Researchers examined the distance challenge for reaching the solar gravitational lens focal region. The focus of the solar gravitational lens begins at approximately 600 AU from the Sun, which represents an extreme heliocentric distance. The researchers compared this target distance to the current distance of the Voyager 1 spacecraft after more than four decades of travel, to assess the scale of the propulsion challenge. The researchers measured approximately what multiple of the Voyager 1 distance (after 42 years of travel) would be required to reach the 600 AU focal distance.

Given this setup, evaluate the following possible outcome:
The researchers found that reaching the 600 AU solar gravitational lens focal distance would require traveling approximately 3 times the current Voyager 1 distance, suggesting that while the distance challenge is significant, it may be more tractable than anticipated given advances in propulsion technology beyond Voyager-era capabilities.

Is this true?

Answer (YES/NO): NO